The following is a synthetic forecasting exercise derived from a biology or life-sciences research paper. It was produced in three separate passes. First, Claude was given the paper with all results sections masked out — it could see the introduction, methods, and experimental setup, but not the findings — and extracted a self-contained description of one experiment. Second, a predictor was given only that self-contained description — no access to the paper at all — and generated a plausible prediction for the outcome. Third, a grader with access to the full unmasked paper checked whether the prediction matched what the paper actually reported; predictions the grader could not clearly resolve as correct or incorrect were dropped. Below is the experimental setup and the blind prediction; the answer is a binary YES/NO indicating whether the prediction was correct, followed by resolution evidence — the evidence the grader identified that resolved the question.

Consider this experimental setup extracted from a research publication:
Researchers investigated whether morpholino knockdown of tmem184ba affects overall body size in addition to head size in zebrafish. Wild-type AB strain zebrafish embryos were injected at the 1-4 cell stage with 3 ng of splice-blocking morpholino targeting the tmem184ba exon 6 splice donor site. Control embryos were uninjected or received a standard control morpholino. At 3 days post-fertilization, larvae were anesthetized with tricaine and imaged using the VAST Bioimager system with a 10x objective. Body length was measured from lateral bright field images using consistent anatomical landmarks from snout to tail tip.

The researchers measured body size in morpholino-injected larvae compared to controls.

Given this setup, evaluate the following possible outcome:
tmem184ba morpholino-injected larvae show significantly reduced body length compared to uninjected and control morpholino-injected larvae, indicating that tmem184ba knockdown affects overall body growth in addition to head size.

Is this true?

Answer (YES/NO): YES